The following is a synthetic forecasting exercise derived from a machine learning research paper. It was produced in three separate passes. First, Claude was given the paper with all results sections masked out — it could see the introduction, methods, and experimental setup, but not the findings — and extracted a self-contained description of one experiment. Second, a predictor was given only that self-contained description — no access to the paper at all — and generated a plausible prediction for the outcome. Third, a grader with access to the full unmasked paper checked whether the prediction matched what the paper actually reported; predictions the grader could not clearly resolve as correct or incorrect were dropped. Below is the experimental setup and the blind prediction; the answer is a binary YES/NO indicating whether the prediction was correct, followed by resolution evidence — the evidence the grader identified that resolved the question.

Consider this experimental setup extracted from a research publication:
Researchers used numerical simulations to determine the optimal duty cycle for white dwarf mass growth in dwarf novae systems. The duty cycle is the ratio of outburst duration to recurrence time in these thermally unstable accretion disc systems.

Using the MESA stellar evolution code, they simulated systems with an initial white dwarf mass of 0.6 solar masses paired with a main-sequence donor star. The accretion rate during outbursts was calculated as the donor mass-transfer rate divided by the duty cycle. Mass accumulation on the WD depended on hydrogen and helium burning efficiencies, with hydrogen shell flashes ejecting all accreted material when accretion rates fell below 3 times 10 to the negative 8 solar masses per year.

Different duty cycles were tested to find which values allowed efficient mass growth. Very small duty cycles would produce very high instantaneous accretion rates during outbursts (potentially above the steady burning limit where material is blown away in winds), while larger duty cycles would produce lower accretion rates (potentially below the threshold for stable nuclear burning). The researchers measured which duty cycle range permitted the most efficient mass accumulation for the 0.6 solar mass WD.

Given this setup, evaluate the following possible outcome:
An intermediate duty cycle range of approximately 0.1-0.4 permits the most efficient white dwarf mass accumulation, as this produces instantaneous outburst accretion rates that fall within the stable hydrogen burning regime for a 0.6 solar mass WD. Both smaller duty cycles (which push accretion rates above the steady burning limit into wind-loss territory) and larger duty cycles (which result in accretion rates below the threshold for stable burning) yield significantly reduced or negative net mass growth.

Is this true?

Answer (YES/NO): NO